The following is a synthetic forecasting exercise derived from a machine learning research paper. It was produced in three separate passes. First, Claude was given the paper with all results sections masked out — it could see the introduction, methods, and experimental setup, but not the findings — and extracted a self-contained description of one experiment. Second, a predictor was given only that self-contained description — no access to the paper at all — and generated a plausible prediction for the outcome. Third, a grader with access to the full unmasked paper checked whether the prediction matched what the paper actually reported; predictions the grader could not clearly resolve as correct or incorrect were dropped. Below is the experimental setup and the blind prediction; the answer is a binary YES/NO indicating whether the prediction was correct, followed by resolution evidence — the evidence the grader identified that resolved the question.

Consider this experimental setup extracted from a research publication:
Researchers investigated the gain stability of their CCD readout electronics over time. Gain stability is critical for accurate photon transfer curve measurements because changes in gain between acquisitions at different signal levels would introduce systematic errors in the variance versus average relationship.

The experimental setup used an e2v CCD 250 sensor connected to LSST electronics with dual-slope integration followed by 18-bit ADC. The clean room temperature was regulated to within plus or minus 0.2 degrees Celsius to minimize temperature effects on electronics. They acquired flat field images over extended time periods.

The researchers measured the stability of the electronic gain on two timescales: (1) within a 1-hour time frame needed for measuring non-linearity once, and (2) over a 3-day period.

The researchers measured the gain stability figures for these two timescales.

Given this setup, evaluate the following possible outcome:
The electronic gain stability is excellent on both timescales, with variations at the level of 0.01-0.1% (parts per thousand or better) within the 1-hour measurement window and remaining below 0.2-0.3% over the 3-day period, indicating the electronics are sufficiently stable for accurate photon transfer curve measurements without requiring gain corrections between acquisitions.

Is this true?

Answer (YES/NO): NO